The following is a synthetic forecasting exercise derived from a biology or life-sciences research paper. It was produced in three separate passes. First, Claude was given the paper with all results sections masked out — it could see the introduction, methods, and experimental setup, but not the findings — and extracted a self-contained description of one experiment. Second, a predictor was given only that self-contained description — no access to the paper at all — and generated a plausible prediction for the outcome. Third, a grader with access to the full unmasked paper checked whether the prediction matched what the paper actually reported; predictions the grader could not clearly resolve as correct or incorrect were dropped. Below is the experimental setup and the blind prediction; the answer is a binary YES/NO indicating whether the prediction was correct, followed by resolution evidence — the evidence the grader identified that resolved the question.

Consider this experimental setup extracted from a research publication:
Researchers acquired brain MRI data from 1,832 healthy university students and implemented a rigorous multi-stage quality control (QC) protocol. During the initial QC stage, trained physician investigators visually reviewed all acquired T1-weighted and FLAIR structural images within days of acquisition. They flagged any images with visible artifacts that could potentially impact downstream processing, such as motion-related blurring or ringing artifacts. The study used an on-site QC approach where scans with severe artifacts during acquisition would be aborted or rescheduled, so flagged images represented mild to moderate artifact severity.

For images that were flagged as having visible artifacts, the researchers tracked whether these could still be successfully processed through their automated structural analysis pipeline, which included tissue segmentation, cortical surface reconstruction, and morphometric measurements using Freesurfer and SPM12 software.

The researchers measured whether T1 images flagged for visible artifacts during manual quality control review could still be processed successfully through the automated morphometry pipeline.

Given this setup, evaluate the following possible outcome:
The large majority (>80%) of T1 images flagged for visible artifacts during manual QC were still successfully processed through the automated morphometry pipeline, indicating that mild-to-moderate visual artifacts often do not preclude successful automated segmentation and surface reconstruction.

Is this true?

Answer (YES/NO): YES